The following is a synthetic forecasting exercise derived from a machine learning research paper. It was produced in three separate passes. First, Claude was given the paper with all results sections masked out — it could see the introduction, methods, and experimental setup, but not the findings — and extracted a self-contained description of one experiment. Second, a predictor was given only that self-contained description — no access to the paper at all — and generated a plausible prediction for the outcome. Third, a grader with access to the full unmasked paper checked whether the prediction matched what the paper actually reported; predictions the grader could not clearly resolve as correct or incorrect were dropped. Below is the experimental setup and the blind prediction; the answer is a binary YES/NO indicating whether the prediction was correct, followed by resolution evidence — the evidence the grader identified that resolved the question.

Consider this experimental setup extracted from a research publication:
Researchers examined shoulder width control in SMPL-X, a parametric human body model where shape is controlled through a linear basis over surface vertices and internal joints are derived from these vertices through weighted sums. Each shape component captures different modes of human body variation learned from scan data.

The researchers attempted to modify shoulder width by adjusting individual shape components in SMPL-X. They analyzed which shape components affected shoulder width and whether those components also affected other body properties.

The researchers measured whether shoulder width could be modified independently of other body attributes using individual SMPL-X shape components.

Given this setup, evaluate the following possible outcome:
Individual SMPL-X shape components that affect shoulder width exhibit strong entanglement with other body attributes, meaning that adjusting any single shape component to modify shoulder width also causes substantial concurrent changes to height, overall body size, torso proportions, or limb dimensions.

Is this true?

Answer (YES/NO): YES